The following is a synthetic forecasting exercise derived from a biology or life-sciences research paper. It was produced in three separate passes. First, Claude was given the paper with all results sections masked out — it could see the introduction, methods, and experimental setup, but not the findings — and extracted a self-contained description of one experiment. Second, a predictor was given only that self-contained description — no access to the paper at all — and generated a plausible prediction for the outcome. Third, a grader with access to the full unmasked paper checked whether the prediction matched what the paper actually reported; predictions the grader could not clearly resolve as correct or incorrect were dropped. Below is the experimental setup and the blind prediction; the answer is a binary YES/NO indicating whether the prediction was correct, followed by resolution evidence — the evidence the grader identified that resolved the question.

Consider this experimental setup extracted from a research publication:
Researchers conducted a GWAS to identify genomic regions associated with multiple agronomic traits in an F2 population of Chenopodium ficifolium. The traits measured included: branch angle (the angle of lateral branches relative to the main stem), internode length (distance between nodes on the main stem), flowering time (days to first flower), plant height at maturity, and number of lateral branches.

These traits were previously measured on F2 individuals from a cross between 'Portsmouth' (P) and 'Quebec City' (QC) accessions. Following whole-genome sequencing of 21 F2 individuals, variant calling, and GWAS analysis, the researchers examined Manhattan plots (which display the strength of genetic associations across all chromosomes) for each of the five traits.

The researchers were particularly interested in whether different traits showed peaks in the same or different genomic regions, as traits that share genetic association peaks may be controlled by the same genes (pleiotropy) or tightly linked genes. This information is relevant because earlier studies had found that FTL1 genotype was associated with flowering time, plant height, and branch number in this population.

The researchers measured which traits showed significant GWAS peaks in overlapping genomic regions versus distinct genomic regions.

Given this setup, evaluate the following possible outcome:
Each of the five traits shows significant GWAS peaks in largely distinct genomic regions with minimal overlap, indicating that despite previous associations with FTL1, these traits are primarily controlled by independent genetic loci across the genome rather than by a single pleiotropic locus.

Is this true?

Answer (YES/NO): NO